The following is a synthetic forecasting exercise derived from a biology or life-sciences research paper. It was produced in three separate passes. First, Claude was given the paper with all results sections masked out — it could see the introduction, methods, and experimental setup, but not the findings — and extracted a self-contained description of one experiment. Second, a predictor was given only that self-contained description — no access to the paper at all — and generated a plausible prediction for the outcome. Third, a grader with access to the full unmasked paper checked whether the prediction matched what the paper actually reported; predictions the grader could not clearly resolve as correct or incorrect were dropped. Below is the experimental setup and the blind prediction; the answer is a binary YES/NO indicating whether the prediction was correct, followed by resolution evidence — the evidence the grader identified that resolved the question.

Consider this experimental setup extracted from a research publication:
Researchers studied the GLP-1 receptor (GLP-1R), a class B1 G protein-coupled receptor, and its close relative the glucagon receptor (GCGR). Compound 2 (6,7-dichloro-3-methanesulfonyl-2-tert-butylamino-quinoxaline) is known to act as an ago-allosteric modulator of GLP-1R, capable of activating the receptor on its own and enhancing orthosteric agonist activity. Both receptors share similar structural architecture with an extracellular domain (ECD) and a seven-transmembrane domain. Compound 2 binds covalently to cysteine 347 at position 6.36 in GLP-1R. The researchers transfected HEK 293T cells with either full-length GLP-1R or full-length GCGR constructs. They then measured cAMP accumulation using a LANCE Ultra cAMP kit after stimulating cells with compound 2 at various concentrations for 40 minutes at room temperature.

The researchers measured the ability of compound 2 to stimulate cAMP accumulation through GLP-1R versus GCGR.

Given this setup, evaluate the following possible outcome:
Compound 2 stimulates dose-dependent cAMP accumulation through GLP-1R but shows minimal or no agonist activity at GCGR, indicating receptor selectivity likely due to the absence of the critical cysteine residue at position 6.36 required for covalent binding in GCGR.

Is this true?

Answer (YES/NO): YES